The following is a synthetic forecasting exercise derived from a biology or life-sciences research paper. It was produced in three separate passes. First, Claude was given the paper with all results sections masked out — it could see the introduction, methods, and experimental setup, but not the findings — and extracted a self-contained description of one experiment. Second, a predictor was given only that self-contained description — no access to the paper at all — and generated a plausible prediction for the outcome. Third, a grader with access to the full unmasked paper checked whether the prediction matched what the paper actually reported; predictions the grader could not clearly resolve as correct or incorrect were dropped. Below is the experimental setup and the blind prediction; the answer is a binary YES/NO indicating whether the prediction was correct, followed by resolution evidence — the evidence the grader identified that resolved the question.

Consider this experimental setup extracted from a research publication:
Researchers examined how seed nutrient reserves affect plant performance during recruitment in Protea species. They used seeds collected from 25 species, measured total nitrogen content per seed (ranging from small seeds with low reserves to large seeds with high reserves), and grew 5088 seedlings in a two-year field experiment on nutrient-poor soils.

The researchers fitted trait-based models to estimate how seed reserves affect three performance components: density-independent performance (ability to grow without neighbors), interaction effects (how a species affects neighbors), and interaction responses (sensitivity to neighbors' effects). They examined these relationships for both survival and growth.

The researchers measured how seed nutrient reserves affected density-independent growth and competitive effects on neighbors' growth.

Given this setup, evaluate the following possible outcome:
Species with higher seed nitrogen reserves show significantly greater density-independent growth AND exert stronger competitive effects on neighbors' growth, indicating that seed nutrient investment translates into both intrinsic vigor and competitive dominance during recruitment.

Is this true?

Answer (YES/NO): YES